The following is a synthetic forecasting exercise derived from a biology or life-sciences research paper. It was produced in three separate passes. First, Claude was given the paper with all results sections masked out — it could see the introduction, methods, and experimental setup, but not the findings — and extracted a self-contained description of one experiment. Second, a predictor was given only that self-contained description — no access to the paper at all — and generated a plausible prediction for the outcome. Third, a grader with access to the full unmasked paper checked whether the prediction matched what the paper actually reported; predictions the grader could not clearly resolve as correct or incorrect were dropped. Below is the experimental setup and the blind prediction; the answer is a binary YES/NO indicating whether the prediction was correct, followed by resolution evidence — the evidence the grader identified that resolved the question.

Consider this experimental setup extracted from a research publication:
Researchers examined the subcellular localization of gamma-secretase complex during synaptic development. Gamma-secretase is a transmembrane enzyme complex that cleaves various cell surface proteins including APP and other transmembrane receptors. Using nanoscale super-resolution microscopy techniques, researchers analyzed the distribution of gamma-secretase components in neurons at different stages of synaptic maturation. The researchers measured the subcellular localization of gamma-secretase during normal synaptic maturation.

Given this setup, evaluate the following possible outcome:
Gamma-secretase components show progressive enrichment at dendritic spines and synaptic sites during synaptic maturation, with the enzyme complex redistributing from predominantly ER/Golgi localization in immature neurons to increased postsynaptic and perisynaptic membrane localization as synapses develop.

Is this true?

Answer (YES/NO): YES